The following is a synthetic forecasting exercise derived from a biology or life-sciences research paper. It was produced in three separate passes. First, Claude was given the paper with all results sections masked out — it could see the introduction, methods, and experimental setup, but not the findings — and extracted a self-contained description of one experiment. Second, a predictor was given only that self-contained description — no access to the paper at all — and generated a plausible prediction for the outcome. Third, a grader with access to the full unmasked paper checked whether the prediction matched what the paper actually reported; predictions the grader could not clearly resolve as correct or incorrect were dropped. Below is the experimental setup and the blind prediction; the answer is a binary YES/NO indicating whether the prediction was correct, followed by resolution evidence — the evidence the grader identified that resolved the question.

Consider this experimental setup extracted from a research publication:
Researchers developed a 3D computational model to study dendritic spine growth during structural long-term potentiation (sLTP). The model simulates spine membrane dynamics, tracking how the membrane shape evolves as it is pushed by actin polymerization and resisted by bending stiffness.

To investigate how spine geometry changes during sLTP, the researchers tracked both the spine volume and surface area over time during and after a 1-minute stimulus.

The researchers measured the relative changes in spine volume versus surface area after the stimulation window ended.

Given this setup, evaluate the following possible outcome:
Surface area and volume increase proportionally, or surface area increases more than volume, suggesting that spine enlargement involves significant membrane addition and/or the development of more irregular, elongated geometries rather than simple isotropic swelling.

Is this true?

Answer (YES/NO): NO